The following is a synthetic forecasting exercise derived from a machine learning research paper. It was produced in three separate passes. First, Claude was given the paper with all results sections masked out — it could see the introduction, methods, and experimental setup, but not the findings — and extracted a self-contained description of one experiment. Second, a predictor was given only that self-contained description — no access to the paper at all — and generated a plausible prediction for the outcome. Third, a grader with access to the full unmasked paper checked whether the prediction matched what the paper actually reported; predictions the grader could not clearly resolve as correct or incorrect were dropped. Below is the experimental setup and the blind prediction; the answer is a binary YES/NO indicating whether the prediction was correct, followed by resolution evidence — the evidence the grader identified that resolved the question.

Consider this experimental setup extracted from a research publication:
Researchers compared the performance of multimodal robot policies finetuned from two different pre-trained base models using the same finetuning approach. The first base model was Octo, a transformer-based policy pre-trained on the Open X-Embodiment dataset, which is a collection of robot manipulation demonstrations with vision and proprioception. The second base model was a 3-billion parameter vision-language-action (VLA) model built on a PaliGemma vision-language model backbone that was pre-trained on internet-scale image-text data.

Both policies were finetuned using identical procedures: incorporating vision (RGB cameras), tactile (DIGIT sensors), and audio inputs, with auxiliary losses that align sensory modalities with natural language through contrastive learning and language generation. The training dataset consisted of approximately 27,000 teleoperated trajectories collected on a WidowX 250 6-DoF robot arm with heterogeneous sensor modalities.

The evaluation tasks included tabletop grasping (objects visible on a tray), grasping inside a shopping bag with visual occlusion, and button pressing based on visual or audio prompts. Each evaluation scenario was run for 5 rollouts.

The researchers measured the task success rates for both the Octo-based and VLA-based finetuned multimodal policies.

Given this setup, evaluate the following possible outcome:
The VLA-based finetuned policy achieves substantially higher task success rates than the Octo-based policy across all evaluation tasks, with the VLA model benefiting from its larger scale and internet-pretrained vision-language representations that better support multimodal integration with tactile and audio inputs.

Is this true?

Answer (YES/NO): NO